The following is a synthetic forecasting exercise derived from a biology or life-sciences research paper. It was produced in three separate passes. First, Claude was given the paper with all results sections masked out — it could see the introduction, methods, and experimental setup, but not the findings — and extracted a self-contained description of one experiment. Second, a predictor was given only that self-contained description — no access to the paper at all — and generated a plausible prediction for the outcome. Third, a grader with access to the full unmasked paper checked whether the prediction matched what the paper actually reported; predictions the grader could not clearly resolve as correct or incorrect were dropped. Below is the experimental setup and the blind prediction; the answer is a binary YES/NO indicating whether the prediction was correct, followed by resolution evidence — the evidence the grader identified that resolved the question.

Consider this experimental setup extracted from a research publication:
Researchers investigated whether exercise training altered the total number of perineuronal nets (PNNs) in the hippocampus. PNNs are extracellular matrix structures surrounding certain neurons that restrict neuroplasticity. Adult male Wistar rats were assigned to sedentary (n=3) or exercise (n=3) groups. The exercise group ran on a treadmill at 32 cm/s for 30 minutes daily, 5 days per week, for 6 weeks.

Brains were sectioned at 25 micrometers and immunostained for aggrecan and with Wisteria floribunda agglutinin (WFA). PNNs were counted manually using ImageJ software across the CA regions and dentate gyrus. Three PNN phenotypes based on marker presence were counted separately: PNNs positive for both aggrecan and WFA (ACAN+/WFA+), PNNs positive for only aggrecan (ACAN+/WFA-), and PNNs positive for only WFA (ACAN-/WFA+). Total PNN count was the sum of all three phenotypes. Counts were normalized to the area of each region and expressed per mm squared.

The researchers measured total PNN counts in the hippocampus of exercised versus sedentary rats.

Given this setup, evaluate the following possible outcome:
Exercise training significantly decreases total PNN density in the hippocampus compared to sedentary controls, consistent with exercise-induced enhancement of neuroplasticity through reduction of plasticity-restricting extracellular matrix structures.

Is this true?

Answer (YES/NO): NO